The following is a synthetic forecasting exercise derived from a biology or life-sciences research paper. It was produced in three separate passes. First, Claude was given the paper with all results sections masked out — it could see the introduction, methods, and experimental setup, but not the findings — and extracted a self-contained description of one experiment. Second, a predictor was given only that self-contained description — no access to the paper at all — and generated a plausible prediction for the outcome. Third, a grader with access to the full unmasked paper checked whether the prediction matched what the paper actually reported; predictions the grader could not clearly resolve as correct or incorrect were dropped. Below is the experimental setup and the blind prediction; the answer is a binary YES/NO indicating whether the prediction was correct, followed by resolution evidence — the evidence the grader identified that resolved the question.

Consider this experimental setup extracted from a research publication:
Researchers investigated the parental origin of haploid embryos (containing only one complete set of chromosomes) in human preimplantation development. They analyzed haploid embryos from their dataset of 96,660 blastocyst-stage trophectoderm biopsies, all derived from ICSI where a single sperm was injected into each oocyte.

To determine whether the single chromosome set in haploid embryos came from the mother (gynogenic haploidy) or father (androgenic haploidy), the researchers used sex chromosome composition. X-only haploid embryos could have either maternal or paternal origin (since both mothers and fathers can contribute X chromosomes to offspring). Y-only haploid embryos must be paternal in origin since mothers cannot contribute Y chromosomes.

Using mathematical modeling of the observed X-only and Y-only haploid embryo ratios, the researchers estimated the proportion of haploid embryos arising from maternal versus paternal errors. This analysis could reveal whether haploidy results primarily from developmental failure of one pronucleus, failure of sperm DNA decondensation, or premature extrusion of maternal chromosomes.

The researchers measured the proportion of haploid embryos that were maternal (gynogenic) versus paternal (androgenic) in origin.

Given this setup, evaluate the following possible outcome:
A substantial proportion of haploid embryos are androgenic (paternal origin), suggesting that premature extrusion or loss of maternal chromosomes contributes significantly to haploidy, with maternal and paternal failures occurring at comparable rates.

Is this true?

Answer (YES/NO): NO